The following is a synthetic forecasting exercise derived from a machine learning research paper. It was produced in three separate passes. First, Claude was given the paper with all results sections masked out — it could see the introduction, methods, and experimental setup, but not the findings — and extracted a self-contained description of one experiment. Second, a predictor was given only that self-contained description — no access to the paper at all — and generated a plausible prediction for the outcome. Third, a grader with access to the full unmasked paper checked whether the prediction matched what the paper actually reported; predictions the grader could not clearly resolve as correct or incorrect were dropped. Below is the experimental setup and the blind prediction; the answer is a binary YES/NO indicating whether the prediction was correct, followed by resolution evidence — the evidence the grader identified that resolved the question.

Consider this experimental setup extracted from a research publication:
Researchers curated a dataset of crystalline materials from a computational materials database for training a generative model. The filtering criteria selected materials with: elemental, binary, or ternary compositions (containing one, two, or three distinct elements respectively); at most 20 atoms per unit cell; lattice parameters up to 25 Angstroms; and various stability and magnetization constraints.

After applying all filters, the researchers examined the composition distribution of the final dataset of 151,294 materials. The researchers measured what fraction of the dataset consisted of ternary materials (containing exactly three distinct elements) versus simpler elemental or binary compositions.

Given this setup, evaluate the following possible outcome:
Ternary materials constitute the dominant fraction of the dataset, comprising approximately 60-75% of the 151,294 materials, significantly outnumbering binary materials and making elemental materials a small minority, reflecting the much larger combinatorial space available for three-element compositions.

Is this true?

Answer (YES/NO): NO